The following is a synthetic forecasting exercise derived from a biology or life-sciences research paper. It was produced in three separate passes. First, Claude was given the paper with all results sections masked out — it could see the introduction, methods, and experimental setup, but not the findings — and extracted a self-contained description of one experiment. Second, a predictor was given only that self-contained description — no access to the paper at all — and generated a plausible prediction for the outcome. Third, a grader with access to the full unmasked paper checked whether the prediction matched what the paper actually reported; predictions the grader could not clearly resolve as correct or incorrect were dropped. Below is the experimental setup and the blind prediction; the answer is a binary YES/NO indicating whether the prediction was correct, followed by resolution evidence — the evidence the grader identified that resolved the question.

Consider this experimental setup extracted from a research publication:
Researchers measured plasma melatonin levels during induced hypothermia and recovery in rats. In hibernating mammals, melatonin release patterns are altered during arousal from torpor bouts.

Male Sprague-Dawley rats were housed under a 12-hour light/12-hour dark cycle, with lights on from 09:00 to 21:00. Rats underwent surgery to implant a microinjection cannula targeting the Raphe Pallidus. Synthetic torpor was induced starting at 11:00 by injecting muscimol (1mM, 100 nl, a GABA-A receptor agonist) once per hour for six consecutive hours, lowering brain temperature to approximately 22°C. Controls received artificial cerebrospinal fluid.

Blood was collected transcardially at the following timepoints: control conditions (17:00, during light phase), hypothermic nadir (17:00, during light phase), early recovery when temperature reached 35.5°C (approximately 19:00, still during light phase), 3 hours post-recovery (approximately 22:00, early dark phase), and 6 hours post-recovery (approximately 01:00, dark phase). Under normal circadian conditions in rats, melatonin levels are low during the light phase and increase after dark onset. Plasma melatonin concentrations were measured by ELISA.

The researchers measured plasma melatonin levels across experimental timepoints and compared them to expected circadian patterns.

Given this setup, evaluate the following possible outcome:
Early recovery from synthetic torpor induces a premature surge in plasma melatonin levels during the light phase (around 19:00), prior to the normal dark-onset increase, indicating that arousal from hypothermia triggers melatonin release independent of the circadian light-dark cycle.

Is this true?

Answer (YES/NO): NO